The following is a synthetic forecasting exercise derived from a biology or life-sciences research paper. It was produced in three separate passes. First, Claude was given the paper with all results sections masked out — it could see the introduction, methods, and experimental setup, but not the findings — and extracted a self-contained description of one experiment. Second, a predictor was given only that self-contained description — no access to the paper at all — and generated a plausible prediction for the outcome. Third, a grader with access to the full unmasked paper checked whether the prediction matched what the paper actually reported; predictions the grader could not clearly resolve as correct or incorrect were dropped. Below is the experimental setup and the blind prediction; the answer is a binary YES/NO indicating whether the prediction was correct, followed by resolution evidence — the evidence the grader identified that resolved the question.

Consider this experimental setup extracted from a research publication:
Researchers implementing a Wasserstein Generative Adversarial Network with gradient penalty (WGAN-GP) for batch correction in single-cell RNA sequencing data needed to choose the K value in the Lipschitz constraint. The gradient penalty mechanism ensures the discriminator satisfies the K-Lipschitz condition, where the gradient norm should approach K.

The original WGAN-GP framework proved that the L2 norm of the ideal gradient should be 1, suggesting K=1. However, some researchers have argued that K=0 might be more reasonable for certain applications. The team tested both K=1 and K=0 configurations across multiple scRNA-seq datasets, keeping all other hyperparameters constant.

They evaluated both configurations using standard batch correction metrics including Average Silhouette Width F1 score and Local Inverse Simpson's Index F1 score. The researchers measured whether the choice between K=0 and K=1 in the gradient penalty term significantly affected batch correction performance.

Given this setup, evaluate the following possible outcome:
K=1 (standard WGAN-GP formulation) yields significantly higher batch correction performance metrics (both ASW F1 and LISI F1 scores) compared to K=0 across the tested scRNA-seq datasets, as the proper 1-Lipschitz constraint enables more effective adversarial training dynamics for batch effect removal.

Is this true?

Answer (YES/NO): NO